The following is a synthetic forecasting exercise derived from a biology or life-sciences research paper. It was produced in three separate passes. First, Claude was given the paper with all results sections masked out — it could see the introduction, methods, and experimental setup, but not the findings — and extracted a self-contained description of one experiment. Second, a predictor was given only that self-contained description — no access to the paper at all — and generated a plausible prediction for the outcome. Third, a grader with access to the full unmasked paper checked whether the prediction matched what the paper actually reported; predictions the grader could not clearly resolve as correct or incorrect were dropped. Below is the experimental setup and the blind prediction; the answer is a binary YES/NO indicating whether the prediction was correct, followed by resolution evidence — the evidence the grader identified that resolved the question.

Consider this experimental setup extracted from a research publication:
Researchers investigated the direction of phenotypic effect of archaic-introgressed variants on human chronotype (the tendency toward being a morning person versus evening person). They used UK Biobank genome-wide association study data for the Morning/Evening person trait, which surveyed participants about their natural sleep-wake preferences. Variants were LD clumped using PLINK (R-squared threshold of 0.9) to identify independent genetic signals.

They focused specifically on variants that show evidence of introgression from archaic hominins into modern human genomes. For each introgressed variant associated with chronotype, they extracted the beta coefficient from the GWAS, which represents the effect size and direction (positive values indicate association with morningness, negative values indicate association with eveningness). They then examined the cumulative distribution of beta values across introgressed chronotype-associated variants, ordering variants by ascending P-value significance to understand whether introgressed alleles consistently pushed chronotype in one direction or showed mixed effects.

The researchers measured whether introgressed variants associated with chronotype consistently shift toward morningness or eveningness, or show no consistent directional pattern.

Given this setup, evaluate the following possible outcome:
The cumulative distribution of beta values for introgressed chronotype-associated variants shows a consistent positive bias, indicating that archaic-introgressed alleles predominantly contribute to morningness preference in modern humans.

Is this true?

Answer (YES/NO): YES